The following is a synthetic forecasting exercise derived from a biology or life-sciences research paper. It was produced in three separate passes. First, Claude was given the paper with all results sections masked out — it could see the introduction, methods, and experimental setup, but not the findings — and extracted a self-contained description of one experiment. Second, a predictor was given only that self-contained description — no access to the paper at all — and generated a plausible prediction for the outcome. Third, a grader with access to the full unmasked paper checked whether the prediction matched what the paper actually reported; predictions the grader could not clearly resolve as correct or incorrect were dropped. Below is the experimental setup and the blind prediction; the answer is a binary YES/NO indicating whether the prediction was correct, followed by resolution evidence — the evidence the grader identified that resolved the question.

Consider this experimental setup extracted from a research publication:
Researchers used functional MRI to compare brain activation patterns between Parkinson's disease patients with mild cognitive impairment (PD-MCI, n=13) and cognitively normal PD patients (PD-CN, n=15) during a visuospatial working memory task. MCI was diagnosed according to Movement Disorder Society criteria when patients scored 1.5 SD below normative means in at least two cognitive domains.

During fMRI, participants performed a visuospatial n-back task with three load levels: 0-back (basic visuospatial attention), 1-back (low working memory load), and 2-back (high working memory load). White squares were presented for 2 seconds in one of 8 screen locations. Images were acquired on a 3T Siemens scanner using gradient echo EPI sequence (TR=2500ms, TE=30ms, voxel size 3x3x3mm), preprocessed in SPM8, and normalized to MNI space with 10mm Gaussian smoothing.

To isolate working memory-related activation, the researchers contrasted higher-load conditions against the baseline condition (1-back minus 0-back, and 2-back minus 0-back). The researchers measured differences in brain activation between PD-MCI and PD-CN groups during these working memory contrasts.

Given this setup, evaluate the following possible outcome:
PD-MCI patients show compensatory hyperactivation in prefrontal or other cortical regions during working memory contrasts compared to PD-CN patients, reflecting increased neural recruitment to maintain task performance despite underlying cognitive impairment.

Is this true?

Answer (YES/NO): NO